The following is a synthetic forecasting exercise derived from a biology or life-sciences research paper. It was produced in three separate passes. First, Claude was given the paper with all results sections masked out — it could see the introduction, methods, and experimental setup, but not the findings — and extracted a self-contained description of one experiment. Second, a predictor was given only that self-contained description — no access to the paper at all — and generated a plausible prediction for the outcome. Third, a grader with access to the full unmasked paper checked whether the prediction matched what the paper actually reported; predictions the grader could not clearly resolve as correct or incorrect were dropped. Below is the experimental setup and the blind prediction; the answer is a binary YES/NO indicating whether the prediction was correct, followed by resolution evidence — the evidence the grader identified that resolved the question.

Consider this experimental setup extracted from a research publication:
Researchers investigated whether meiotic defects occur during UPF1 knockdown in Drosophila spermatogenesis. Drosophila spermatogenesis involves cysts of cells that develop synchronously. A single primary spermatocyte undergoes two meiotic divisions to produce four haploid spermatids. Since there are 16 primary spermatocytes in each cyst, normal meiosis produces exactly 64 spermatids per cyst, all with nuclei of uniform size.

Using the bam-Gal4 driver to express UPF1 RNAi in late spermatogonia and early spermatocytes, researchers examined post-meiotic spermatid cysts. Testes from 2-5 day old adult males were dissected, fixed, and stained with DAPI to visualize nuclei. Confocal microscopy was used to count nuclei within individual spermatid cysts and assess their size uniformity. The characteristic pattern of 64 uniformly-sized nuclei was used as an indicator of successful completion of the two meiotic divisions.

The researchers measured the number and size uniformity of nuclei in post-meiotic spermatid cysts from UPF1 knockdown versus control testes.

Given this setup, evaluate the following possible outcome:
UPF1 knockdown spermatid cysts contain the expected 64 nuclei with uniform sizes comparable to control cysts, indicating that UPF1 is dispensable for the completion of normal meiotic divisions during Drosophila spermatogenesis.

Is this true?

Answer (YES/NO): NO